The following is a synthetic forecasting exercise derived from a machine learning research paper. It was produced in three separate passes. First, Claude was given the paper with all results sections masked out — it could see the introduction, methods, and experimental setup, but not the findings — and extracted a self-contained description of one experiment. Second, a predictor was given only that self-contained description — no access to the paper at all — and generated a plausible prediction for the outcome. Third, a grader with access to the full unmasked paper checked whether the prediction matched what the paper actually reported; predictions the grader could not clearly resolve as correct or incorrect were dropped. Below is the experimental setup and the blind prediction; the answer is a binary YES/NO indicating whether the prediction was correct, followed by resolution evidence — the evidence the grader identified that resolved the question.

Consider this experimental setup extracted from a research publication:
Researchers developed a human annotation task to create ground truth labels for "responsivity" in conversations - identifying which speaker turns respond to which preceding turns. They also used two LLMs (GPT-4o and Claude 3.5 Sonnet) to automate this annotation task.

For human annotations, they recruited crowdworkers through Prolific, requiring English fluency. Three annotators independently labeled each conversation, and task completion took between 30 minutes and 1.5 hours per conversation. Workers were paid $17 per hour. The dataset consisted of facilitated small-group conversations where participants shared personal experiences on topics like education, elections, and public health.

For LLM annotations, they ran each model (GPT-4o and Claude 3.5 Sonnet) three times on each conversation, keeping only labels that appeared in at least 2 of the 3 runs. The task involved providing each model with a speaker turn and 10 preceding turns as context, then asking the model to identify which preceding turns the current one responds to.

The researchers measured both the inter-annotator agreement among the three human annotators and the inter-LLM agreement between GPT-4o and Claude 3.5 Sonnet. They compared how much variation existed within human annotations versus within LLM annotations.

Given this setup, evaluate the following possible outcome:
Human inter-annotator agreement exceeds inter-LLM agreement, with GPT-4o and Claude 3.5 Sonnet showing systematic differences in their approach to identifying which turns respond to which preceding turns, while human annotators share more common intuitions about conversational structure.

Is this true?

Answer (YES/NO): NO